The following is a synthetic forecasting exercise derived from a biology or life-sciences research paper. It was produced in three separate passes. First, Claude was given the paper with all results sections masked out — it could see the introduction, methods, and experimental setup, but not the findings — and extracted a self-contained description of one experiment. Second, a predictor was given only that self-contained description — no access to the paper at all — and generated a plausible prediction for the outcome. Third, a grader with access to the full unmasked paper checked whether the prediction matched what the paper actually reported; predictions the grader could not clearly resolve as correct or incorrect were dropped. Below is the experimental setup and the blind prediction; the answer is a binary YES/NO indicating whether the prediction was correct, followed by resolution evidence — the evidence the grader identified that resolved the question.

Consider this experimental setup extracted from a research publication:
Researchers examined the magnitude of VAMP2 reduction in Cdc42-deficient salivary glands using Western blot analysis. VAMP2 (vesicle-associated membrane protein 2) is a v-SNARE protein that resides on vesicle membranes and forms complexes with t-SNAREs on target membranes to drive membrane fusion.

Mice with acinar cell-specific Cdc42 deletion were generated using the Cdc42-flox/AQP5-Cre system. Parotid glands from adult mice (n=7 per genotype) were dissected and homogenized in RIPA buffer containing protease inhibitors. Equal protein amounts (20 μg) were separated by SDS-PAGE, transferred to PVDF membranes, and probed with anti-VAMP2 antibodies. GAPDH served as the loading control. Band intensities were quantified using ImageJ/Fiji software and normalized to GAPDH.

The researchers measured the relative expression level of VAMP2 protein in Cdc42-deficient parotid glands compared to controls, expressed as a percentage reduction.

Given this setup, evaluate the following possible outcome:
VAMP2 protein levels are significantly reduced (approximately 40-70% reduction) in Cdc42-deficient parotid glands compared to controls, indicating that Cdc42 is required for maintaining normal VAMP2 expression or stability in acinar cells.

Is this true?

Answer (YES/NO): YES